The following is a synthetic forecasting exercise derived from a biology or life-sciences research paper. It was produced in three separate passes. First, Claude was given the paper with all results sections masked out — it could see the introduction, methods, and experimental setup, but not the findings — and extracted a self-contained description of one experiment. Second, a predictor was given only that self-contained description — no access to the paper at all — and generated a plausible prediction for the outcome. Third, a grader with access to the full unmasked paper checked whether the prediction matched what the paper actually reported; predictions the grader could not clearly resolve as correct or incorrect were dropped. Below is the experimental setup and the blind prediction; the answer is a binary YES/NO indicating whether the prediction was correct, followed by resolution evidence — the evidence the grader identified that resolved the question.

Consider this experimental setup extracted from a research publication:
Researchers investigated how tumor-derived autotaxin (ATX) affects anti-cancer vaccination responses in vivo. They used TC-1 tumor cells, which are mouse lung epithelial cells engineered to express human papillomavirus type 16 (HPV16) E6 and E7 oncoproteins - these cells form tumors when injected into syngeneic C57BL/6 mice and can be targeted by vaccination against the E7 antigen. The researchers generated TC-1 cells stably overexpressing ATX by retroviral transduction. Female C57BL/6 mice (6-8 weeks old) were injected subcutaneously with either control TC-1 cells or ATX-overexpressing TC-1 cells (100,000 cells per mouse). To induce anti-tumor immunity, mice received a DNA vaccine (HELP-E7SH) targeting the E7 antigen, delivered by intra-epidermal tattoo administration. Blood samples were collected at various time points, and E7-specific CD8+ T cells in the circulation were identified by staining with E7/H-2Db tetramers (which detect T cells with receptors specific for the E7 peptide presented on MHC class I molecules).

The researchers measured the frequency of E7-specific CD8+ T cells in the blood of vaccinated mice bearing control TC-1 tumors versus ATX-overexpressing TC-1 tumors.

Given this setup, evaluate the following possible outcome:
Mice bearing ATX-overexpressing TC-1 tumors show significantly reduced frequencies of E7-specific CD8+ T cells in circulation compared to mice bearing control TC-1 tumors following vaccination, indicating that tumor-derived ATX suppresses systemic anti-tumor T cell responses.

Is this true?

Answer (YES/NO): NO